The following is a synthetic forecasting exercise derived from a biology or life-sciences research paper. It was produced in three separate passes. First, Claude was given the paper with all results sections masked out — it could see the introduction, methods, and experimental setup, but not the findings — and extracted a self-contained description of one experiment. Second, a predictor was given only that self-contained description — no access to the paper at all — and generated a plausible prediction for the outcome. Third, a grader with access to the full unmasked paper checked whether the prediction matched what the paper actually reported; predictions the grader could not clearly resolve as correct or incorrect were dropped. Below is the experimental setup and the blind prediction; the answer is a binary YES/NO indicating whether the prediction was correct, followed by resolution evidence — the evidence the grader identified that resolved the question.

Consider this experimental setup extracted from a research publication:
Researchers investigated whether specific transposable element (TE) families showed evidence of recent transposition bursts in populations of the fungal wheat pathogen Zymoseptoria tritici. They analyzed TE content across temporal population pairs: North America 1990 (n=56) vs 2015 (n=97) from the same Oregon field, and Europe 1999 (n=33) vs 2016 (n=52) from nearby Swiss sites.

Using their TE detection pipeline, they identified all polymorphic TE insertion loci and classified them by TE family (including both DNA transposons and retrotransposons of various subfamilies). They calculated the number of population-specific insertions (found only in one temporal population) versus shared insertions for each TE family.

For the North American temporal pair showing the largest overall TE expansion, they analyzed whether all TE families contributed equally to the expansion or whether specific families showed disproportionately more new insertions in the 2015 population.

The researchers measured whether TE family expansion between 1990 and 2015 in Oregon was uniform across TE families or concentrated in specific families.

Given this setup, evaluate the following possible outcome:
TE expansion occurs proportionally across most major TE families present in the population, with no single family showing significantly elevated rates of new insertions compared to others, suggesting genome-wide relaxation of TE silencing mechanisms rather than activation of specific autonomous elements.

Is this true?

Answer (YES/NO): NO